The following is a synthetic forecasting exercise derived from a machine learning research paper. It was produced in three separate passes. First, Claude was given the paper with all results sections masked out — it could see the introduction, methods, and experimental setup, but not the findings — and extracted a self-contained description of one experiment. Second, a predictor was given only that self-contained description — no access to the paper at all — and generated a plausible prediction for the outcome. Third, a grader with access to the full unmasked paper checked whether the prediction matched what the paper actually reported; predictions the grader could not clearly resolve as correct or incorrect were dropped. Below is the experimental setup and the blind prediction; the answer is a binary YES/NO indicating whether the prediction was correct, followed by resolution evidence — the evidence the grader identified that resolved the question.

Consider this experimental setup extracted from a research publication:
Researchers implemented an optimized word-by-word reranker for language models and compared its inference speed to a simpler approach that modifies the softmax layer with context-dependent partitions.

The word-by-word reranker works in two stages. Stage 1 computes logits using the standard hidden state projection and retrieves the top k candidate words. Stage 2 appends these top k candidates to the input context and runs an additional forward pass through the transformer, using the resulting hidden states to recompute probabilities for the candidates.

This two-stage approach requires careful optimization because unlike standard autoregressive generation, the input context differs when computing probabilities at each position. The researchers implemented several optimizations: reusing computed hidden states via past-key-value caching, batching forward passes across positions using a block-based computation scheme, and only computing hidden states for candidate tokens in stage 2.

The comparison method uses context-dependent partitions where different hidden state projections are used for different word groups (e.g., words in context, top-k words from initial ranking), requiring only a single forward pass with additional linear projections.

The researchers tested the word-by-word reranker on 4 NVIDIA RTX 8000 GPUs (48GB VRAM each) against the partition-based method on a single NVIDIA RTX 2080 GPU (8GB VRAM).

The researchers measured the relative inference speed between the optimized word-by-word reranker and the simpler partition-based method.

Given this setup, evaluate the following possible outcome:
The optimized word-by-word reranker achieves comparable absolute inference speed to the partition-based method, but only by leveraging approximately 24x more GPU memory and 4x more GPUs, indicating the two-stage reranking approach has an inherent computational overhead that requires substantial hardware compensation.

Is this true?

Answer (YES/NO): NO